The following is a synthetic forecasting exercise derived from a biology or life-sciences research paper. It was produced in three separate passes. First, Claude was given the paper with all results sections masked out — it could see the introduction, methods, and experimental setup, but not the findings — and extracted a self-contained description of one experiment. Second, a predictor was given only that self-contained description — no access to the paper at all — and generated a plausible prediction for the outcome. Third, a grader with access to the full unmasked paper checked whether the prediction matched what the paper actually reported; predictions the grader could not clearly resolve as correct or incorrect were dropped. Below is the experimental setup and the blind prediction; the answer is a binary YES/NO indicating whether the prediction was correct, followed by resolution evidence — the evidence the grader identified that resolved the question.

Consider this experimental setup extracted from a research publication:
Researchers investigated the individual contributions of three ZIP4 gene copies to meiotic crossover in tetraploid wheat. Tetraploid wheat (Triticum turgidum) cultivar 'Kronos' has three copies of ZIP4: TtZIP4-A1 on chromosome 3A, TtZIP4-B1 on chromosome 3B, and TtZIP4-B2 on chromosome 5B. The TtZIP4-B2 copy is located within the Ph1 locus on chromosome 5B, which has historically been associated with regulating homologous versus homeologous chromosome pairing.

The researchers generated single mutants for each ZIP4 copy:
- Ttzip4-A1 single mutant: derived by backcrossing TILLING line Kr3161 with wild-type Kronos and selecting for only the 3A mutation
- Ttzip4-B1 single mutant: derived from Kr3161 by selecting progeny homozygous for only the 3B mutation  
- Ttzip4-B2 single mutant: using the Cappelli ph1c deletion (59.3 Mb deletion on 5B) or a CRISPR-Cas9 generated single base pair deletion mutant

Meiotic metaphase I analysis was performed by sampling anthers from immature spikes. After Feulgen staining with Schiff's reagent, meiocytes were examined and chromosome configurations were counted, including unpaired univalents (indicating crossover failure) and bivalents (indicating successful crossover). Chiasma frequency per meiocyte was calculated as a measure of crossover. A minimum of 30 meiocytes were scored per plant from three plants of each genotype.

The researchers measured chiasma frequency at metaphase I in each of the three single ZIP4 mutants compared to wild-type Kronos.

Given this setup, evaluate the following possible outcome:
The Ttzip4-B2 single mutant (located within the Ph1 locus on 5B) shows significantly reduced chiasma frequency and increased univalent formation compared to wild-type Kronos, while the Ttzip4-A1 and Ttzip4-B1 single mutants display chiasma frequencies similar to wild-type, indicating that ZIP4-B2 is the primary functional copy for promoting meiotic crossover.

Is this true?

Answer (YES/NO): NO